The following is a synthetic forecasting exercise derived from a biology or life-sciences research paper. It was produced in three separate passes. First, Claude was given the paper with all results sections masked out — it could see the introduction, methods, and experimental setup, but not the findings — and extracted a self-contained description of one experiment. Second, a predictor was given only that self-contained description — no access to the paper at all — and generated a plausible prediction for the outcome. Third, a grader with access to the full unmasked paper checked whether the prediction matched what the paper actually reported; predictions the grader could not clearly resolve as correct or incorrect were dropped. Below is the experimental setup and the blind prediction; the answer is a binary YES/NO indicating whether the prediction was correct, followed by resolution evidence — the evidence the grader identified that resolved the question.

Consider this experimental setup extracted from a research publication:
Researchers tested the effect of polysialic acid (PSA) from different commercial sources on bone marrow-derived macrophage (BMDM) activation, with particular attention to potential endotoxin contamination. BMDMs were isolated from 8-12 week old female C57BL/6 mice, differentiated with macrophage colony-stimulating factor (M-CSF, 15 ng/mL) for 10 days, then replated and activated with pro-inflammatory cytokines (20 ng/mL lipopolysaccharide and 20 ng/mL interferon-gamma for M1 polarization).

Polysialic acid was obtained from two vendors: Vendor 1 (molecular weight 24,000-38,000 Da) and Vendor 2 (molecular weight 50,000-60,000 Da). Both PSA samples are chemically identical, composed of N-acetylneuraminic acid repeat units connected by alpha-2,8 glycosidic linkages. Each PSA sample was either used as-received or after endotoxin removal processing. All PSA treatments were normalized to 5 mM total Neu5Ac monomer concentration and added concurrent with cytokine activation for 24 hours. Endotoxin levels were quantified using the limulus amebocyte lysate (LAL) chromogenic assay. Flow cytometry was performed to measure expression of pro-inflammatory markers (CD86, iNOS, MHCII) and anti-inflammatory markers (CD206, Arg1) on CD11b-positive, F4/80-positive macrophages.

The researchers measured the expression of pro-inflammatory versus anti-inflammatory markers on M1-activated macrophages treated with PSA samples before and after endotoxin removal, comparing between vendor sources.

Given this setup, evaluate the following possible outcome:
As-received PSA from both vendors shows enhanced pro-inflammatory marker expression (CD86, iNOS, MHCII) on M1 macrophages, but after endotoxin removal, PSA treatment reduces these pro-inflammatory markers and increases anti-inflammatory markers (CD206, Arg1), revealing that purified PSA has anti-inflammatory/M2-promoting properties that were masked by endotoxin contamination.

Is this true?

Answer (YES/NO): NO